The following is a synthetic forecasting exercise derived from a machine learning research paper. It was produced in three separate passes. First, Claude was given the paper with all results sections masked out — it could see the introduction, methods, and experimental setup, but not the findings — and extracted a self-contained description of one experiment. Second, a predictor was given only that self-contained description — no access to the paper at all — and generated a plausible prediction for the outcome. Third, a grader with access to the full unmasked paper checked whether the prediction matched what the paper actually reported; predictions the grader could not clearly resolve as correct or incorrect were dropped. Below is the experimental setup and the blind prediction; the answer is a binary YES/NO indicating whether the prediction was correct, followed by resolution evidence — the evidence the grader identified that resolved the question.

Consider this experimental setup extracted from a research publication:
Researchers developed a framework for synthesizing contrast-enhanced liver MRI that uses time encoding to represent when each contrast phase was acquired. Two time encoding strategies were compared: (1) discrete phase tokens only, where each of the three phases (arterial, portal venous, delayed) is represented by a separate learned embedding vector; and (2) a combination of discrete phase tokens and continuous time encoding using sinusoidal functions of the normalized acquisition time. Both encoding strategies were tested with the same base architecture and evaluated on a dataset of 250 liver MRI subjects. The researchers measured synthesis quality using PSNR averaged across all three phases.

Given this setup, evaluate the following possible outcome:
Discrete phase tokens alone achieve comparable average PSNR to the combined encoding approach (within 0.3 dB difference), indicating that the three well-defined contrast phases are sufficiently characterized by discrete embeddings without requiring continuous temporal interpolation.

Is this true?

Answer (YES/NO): NO